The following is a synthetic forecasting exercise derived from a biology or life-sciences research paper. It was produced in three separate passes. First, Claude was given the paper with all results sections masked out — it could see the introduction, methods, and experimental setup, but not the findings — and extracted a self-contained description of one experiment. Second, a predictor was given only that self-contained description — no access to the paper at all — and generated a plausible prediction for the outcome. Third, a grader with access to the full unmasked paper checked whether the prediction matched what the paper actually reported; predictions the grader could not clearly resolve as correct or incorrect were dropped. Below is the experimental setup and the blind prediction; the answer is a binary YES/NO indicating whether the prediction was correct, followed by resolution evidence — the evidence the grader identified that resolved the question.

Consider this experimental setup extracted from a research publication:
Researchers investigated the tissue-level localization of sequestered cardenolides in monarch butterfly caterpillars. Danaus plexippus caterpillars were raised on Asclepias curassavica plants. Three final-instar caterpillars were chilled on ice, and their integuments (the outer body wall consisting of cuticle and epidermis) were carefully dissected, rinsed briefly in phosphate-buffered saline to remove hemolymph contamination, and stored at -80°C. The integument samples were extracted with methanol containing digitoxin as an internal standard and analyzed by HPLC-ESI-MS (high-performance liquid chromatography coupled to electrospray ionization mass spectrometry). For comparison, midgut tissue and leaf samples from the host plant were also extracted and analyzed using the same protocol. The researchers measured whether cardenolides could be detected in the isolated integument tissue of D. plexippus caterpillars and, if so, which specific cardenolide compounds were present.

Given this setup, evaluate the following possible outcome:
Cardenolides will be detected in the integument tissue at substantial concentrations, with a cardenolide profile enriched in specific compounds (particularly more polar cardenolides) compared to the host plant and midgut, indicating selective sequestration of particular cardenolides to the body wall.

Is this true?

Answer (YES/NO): NO